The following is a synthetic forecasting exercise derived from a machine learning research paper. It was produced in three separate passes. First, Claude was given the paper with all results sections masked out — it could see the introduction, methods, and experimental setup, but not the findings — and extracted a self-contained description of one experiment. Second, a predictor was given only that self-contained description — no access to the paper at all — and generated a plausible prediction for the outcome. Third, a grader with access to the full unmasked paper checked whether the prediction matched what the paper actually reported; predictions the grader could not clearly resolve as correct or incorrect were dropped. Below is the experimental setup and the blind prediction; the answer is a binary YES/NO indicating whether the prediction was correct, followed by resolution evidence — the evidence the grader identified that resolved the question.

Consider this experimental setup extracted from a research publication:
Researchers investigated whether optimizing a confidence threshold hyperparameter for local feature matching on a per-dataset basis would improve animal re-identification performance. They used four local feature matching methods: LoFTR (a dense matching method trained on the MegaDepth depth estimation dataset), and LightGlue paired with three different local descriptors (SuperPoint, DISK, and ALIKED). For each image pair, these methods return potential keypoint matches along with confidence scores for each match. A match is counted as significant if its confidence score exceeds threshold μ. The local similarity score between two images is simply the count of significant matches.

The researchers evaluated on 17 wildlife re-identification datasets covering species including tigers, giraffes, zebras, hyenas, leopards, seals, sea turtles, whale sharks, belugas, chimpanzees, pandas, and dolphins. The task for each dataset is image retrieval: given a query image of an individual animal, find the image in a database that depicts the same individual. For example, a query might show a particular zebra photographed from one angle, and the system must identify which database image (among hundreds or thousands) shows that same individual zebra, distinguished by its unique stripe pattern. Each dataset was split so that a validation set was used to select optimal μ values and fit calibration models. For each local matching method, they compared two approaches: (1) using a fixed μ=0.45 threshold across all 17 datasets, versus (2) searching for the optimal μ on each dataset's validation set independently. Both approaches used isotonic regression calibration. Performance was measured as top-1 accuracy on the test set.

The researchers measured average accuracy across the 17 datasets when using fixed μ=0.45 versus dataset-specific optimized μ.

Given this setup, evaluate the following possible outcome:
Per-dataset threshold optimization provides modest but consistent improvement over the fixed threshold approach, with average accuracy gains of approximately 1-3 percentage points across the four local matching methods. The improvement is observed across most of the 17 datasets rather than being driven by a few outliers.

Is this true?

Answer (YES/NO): NO